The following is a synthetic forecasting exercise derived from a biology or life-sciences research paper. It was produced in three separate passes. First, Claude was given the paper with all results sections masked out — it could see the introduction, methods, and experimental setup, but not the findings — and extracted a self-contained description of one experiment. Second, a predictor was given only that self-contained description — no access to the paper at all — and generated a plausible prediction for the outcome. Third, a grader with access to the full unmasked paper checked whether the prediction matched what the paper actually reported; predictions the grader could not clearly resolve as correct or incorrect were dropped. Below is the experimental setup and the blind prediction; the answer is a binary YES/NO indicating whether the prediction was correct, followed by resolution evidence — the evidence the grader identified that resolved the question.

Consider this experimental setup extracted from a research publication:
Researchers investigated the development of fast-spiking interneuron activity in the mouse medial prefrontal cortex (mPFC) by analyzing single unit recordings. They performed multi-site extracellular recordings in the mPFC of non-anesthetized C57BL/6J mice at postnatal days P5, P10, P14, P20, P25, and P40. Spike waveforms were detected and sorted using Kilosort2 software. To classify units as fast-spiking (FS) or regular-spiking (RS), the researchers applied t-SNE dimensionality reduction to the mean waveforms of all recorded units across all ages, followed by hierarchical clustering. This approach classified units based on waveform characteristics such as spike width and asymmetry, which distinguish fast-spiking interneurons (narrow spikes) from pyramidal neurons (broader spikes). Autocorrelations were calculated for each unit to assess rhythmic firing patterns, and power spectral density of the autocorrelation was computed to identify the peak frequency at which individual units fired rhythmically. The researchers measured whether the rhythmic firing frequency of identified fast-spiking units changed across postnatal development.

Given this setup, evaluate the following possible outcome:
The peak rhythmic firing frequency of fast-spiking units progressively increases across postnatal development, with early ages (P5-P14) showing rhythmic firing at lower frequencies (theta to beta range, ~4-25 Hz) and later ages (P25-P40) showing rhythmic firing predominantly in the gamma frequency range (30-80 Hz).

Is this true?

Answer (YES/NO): NO